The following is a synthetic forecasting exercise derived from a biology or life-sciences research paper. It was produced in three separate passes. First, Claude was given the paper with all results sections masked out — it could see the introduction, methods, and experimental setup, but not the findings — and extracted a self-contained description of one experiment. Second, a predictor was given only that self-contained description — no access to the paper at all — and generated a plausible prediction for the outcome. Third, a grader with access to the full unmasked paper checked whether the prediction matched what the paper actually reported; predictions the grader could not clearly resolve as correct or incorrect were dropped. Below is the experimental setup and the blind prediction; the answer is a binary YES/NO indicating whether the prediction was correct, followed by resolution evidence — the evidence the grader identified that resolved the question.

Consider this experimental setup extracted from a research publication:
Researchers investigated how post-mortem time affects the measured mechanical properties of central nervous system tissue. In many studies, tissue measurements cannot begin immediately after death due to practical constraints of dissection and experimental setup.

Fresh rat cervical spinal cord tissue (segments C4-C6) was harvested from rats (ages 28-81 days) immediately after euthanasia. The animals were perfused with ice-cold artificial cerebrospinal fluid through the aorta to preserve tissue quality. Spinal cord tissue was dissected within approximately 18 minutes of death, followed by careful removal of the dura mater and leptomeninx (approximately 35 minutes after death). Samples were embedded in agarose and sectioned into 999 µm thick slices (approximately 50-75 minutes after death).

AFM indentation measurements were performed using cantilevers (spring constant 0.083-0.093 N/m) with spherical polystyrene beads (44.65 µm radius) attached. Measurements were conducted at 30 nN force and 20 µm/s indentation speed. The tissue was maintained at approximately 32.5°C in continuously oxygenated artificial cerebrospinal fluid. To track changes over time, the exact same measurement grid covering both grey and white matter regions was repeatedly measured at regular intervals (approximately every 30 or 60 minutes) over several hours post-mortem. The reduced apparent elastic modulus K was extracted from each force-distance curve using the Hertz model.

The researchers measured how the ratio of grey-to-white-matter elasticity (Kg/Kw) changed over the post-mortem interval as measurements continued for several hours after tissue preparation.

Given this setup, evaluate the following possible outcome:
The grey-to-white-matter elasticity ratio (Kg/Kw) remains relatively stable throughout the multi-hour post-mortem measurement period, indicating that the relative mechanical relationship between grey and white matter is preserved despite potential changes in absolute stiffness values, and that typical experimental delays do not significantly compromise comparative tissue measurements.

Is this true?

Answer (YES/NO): NO